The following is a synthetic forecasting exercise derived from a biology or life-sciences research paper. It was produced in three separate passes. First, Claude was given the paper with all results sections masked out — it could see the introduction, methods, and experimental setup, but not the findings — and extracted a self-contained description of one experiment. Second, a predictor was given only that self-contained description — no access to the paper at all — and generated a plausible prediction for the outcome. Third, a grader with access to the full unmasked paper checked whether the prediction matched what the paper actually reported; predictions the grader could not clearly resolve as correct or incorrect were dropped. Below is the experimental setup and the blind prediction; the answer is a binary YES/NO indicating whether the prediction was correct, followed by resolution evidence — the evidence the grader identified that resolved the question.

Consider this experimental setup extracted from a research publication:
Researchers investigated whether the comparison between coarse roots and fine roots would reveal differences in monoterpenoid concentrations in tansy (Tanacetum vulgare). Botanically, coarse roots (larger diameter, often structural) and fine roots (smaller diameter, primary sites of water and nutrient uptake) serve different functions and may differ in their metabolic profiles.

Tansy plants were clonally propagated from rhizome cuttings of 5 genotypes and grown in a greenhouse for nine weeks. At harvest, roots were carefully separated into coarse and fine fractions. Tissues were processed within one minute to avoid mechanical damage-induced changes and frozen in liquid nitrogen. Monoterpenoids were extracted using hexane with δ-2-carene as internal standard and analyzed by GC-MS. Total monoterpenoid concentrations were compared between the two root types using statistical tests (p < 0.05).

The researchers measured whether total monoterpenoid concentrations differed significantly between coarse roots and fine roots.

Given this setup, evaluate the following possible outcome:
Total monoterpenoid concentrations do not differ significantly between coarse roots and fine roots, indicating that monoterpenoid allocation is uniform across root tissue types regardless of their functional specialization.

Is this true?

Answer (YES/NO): YES